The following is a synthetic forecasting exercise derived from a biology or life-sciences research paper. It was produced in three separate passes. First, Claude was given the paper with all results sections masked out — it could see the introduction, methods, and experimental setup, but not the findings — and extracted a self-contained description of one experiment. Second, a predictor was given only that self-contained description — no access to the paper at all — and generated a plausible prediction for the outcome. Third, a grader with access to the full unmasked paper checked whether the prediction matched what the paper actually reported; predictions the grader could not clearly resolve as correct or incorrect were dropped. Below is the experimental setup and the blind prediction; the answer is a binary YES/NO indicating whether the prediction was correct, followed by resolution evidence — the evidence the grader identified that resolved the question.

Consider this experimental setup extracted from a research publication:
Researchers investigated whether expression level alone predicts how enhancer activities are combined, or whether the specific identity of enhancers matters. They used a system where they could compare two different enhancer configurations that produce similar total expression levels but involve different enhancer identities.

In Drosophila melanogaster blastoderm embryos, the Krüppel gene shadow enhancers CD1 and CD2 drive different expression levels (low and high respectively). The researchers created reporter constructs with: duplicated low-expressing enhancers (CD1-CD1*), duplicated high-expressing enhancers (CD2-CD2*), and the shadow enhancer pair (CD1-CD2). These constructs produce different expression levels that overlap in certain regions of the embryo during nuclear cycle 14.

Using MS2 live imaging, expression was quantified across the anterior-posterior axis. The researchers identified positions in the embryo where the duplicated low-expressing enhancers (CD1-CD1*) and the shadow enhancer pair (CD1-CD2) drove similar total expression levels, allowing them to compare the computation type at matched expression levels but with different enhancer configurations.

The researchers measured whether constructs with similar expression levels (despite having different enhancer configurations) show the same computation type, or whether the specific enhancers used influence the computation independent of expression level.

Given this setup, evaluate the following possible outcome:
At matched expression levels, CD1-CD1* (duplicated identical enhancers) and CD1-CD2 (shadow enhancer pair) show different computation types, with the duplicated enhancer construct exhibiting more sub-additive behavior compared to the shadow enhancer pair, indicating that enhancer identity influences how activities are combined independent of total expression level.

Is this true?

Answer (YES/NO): NO